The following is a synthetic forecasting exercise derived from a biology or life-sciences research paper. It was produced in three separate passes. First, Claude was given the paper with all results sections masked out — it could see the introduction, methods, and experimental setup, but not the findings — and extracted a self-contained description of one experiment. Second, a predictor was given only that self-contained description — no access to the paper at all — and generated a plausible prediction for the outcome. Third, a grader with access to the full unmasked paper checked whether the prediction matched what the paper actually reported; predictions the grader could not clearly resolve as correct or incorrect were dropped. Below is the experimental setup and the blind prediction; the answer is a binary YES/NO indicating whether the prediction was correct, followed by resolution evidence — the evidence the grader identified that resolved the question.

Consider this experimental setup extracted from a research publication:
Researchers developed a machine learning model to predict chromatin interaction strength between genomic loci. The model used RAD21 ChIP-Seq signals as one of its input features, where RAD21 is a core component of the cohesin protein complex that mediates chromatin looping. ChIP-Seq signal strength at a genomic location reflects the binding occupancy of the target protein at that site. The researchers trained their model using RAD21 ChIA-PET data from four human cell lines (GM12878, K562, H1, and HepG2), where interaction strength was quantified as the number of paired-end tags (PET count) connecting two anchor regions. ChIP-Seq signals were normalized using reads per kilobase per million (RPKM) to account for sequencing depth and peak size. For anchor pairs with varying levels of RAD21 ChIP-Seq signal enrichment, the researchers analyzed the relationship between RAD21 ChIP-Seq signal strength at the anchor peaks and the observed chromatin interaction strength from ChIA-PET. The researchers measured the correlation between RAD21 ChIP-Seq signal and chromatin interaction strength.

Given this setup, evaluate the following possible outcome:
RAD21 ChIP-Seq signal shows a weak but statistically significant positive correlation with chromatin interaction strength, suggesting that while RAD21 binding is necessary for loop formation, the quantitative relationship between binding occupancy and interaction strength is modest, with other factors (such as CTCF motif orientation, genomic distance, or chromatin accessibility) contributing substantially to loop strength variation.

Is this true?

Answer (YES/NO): NO